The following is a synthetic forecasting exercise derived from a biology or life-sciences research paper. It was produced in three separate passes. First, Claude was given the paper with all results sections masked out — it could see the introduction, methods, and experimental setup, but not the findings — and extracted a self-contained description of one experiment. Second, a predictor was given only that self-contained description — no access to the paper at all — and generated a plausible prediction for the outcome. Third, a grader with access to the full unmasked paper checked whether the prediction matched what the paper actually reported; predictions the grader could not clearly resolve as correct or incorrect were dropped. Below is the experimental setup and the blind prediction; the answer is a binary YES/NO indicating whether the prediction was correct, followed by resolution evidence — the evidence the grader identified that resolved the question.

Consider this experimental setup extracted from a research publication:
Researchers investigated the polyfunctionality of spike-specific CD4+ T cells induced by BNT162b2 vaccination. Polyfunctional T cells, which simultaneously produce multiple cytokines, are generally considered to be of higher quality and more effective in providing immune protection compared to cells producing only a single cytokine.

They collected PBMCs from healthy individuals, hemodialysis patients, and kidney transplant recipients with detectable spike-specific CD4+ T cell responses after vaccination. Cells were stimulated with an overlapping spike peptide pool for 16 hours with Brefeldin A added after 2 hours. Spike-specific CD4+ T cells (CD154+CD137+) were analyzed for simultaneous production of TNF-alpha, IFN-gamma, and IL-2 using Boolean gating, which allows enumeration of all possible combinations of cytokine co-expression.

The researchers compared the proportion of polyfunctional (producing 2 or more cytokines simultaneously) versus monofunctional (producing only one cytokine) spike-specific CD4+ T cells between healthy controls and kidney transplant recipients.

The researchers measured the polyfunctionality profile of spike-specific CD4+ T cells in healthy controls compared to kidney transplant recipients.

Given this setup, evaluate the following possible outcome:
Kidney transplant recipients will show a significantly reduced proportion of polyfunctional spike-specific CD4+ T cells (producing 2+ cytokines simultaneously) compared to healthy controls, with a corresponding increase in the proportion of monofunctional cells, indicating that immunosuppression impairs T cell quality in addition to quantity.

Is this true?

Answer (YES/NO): NO